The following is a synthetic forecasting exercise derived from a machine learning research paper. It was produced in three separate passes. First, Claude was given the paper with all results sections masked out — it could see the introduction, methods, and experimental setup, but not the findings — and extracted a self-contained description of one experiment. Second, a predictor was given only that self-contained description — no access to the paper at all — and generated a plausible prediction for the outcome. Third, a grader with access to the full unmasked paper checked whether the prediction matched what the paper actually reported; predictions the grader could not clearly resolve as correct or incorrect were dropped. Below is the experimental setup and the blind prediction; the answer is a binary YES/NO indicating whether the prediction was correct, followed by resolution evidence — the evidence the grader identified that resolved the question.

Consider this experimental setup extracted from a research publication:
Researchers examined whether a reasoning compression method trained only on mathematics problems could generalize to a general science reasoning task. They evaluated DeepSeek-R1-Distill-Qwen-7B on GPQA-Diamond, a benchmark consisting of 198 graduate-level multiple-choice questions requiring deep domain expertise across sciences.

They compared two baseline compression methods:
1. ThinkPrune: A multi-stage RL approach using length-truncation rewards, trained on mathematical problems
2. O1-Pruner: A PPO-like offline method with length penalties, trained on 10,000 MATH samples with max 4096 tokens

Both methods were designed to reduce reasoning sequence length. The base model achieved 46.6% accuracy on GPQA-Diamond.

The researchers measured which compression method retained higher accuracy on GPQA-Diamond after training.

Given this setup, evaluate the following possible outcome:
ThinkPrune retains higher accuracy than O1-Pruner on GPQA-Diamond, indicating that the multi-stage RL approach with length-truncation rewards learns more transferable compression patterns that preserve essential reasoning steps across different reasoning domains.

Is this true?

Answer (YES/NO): YES